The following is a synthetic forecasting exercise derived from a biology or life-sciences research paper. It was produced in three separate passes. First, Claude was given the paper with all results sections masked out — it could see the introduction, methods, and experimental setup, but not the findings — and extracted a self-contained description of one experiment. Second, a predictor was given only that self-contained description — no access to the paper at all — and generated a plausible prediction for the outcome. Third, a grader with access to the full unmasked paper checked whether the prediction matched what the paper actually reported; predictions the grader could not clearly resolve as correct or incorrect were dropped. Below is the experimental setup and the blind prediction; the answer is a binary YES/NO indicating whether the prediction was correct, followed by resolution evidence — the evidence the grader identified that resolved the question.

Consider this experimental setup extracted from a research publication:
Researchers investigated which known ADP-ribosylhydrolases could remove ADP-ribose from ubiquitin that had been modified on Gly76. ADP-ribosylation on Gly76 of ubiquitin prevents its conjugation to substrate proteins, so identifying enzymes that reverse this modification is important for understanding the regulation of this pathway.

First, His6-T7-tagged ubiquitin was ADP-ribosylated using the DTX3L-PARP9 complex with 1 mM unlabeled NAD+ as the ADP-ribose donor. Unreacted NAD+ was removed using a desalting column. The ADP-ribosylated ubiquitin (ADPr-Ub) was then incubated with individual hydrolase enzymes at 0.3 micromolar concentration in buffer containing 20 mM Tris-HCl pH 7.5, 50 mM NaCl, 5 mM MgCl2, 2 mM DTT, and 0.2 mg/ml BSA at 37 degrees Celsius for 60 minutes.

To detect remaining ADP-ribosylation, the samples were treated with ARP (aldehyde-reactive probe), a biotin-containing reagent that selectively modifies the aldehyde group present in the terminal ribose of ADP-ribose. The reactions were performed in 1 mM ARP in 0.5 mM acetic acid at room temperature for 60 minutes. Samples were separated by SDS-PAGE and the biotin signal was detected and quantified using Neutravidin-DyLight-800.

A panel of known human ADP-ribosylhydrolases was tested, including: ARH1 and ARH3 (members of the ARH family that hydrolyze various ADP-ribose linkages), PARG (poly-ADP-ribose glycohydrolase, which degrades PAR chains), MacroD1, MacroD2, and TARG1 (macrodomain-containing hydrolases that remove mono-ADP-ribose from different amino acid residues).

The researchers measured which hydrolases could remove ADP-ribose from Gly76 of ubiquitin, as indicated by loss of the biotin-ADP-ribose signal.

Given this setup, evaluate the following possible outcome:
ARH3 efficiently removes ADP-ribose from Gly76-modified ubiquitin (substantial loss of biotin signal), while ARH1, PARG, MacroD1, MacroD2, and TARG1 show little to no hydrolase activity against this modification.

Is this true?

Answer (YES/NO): NO